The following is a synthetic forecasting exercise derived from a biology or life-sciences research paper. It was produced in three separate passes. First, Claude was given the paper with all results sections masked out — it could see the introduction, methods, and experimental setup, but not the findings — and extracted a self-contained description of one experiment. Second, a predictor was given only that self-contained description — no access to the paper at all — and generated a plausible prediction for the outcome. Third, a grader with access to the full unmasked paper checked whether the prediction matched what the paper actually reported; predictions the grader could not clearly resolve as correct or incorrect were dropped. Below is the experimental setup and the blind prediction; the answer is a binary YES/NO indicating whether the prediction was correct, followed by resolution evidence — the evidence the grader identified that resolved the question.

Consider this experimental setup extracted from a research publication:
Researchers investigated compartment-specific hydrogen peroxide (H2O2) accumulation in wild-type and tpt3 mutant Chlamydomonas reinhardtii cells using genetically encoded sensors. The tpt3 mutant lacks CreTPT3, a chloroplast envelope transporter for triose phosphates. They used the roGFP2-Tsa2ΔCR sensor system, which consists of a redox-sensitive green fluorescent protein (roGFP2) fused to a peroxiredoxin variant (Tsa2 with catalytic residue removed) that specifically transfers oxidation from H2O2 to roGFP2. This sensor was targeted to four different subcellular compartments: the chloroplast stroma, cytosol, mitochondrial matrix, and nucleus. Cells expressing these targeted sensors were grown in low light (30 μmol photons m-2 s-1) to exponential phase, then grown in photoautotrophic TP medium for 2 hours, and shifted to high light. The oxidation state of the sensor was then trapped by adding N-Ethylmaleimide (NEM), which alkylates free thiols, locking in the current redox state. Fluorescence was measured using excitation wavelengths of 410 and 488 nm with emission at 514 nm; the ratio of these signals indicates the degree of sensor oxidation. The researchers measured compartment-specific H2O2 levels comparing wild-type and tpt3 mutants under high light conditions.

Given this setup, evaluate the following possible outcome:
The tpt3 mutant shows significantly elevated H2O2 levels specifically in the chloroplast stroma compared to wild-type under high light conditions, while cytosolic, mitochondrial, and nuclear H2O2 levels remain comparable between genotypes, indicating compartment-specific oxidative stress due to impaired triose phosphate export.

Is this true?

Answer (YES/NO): NO